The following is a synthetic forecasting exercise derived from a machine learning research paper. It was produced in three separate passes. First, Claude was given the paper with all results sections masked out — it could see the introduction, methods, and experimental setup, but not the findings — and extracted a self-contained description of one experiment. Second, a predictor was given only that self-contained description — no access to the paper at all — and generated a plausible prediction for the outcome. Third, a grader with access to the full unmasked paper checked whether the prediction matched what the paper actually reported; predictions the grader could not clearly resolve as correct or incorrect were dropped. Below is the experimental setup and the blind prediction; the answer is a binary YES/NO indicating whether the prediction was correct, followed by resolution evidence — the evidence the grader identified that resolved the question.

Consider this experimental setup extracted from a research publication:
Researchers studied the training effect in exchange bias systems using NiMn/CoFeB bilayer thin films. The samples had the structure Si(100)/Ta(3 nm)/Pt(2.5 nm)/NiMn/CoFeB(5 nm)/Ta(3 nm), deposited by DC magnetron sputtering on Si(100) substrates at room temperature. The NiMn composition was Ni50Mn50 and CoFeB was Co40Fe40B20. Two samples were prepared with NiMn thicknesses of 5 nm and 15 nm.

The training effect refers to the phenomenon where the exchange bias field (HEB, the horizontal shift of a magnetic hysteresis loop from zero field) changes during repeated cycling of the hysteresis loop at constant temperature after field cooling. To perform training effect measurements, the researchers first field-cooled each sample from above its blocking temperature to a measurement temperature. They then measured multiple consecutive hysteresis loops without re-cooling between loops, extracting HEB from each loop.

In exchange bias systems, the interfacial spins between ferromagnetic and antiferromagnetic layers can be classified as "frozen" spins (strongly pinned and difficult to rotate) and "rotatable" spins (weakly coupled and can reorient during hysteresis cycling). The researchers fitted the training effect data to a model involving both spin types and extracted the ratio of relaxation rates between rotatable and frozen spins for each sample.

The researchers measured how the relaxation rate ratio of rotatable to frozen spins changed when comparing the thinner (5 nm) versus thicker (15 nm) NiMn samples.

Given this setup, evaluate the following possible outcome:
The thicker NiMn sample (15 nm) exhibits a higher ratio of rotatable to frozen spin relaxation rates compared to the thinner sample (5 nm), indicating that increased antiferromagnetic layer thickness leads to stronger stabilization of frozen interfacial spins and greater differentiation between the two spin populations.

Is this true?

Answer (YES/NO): NO